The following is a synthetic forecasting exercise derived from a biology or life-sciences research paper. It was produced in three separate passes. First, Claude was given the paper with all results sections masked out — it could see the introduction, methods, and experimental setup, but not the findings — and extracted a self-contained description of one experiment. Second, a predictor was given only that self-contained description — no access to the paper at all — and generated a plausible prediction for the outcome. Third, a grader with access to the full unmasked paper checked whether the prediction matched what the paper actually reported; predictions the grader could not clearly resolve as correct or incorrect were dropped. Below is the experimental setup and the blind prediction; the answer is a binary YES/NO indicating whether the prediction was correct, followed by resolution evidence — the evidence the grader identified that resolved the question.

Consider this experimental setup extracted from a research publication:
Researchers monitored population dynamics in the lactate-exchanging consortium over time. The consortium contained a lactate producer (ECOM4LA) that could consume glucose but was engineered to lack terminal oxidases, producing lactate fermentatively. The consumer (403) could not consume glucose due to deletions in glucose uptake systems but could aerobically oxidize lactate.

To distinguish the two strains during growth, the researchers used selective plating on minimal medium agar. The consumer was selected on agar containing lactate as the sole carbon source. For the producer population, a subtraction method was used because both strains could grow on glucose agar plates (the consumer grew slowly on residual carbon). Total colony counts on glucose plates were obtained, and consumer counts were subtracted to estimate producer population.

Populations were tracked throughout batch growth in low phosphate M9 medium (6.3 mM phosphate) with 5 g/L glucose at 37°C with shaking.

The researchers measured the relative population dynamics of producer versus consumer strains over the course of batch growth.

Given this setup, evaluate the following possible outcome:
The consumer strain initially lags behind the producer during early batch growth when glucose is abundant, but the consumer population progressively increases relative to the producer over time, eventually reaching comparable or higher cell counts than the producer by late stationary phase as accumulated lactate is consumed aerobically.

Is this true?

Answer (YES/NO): YES